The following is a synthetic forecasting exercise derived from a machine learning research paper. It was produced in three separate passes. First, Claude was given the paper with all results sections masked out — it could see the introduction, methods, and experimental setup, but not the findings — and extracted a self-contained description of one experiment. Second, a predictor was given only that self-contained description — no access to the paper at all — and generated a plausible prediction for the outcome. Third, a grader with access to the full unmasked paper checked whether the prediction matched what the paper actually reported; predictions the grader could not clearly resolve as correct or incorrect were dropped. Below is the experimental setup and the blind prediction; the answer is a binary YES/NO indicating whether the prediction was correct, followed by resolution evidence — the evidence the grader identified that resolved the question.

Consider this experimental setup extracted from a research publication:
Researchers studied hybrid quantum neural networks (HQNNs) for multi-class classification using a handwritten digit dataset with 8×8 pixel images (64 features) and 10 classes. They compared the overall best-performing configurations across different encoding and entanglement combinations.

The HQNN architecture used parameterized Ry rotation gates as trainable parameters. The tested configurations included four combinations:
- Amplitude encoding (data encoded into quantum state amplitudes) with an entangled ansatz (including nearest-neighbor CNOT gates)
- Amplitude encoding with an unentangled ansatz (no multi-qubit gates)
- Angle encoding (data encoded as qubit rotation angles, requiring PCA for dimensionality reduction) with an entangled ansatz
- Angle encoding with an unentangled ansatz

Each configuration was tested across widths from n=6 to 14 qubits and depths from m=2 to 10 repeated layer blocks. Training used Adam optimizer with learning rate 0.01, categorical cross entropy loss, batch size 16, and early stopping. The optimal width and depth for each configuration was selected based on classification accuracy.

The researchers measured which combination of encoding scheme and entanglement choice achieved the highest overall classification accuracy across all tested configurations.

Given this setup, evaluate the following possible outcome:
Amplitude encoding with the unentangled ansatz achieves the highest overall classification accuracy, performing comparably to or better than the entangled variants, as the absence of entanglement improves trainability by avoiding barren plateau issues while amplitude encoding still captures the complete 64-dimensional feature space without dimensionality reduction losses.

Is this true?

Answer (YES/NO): NO